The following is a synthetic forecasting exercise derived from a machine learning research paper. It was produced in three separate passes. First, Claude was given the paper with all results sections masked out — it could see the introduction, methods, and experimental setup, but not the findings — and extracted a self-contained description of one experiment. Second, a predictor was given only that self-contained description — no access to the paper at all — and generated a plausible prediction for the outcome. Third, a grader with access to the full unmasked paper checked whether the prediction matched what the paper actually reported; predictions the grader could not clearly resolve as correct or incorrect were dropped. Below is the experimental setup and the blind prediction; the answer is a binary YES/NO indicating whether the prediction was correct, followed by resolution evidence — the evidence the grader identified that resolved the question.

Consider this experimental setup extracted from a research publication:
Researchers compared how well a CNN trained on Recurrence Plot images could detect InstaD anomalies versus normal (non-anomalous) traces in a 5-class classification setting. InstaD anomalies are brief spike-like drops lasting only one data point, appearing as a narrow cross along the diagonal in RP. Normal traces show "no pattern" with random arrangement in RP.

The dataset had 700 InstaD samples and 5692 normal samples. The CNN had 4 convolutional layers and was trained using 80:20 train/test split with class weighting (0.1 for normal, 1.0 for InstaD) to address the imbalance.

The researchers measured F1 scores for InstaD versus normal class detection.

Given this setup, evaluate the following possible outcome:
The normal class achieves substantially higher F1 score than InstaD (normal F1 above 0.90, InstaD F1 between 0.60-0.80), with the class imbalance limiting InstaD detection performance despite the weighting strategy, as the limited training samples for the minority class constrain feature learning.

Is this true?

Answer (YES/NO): NO